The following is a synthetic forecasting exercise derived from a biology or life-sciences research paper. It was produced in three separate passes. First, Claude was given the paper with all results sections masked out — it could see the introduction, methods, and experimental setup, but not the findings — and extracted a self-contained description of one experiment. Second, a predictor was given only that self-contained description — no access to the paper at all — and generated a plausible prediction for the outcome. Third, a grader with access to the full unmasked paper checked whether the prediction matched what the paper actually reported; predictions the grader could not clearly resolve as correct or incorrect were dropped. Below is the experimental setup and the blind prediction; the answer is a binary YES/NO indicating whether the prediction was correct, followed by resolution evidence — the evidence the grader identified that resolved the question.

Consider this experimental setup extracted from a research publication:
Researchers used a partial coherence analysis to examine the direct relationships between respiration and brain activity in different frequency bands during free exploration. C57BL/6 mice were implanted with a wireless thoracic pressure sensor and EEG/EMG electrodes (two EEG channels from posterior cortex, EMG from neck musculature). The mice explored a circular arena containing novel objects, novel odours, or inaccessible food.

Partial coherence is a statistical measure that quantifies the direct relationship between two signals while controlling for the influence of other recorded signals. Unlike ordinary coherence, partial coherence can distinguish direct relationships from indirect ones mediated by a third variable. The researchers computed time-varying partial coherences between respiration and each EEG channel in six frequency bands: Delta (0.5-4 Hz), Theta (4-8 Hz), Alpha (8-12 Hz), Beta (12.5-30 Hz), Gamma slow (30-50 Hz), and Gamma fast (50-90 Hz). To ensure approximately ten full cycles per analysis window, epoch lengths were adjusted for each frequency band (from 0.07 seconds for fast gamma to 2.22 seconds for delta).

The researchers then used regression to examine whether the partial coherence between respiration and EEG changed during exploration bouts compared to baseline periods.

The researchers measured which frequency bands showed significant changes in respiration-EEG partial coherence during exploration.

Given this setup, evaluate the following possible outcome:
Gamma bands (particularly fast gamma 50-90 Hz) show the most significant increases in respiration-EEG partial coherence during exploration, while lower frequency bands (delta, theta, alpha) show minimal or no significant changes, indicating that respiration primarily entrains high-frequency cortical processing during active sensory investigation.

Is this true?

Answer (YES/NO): NO